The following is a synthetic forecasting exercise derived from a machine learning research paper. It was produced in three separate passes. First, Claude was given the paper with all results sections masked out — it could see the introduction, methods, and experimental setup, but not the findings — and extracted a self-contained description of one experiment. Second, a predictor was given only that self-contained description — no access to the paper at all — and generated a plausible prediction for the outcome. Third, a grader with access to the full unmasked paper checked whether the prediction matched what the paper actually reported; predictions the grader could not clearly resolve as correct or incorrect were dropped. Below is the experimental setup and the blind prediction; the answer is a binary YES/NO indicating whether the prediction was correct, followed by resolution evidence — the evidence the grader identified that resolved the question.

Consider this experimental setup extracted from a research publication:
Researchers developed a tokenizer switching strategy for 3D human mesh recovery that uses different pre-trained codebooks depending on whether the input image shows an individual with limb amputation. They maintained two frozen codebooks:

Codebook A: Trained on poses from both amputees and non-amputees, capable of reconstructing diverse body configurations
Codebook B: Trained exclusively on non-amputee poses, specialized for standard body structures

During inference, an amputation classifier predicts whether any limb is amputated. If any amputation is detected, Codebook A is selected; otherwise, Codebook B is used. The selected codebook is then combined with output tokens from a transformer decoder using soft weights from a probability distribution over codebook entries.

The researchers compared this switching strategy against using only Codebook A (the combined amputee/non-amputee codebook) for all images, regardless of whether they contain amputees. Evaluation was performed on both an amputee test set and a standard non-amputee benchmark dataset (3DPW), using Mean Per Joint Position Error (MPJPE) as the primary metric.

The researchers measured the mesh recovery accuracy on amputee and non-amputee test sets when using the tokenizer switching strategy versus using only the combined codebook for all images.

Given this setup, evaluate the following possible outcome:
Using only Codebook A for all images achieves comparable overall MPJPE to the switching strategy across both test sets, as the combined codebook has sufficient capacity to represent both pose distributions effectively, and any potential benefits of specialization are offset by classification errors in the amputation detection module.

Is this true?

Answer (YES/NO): NO